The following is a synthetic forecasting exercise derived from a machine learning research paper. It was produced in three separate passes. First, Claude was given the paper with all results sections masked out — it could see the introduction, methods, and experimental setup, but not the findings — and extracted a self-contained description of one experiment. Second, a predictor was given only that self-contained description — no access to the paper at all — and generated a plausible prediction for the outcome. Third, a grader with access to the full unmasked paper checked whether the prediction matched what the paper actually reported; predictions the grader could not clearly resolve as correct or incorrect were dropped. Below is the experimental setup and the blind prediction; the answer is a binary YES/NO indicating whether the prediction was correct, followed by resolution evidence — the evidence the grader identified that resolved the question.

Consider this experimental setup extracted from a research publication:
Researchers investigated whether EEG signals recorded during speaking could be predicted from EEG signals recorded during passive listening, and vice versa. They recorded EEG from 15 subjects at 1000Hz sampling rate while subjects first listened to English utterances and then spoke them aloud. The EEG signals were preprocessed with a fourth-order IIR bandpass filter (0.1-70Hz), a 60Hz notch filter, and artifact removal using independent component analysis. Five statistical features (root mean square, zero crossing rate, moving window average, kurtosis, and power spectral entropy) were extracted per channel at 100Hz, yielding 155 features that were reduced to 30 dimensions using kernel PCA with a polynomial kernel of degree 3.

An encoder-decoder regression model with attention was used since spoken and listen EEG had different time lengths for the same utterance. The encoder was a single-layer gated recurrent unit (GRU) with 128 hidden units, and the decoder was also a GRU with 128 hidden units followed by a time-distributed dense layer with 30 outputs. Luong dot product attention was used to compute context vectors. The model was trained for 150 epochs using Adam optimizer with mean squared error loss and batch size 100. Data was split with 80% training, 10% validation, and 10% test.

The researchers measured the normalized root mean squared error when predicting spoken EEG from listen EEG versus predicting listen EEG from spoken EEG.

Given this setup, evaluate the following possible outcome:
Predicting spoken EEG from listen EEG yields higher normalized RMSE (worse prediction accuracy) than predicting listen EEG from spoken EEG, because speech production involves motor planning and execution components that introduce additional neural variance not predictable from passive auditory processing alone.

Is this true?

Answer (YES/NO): NO